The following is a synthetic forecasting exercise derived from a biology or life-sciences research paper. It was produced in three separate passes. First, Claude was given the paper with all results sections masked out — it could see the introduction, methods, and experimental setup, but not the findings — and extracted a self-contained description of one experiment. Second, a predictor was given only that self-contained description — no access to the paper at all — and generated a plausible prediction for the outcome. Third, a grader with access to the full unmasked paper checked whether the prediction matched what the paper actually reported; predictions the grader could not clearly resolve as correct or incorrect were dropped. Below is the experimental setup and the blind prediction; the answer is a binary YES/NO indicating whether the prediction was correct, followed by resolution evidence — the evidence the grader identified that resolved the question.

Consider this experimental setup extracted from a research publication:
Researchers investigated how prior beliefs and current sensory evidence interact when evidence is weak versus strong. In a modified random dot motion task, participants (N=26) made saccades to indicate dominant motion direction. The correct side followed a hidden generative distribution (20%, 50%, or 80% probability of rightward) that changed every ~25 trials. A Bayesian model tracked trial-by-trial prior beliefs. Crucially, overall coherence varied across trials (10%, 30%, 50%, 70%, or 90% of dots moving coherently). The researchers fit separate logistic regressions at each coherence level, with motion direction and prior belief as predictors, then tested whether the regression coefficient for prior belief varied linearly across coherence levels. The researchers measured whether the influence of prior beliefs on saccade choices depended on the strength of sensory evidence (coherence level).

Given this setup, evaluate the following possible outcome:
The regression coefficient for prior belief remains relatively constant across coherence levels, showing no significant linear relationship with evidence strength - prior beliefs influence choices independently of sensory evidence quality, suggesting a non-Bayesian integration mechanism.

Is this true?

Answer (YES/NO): NO